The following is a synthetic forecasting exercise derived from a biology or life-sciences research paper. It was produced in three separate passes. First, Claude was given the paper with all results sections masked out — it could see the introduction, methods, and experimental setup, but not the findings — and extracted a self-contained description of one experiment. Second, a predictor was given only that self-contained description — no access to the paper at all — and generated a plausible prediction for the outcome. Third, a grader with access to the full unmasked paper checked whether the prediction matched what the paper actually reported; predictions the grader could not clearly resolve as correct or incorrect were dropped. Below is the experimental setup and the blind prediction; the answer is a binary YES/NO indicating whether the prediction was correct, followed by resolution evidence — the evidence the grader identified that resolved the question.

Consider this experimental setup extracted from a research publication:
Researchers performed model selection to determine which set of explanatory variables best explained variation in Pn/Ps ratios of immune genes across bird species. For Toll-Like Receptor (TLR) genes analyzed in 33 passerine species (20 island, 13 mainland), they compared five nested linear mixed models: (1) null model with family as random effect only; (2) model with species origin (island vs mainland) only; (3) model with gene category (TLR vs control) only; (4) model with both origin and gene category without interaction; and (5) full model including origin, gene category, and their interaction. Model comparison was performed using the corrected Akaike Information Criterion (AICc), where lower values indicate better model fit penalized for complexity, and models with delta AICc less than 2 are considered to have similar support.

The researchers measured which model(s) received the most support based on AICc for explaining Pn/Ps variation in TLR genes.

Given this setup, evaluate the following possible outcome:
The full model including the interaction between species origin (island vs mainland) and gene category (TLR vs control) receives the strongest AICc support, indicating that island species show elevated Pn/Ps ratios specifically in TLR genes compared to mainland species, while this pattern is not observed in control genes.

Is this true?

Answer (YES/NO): NO